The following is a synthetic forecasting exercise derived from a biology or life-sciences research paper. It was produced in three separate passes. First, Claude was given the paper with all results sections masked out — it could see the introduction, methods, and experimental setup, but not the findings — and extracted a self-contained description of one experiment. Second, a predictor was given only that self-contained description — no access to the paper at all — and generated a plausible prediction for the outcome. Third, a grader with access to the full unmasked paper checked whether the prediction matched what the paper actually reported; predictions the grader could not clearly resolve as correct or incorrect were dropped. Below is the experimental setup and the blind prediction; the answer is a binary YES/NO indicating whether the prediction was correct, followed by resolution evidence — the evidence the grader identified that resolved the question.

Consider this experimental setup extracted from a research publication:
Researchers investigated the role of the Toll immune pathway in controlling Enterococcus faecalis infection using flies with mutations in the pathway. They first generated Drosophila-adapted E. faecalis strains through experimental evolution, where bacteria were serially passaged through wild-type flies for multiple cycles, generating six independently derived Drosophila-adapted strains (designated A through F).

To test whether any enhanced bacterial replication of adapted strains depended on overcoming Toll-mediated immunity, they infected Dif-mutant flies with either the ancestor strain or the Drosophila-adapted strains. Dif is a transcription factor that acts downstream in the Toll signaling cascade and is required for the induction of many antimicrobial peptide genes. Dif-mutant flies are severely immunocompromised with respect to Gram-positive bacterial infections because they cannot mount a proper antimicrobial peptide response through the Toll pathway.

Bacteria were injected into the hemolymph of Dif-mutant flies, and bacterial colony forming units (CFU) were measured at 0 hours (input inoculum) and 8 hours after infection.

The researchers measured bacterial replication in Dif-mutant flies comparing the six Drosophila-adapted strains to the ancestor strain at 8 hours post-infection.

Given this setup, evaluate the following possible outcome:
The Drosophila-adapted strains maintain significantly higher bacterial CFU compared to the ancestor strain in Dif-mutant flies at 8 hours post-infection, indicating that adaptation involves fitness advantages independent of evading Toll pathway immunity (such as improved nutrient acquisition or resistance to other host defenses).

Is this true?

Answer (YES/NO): NO